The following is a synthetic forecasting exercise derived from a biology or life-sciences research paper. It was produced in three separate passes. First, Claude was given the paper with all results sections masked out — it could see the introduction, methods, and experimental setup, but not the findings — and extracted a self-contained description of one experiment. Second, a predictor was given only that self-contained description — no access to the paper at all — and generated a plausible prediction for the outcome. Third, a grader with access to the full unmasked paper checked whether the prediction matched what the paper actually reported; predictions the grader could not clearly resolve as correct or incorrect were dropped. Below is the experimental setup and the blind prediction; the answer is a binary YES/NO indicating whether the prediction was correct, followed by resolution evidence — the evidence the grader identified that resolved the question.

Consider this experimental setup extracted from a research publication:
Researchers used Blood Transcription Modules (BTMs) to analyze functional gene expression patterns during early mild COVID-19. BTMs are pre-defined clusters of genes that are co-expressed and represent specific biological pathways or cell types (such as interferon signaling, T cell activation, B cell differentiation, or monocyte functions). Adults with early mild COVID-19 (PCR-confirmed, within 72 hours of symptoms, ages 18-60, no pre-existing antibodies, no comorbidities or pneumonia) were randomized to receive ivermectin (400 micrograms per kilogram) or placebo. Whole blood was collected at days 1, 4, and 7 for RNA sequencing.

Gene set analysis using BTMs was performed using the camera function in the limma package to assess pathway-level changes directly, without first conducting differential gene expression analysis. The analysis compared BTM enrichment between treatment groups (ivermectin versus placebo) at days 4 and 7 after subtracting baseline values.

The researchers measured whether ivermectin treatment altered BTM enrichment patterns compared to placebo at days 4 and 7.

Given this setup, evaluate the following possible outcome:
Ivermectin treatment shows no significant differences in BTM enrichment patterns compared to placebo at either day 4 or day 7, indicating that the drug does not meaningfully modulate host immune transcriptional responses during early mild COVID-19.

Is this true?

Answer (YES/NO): NO